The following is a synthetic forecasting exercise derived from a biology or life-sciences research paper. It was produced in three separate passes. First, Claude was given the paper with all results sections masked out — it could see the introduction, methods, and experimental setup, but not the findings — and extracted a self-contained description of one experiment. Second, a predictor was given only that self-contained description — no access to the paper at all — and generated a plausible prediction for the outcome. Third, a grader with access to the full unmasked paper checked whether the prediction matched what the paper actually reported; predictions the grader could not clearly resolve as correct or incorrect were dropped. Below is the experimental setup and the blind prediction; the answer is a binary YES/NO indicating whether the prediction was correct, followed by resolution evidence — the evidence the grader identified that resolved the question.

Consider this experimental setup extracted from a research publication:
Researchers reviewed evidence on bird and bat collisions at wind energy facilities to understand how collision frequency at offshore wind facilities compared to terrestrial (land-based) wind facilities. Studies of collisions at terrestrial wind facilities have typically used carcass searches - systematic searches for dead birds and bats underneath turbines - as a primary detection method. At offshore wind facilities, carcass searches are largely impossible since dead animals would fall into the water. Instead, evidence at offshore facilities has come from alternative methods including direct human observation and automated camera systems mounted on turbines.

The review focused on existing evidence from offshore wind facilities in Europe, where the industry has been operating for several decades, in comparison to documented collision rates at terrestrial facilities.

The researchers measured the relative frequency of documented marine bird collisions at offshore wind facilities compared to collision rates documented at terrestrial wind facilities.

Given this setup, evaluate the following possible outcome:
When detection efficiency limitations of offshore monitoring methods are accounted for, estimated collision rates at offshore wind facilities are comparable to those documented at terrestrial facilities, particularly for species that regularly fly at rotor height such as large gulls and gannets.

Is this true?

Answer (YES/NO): NO